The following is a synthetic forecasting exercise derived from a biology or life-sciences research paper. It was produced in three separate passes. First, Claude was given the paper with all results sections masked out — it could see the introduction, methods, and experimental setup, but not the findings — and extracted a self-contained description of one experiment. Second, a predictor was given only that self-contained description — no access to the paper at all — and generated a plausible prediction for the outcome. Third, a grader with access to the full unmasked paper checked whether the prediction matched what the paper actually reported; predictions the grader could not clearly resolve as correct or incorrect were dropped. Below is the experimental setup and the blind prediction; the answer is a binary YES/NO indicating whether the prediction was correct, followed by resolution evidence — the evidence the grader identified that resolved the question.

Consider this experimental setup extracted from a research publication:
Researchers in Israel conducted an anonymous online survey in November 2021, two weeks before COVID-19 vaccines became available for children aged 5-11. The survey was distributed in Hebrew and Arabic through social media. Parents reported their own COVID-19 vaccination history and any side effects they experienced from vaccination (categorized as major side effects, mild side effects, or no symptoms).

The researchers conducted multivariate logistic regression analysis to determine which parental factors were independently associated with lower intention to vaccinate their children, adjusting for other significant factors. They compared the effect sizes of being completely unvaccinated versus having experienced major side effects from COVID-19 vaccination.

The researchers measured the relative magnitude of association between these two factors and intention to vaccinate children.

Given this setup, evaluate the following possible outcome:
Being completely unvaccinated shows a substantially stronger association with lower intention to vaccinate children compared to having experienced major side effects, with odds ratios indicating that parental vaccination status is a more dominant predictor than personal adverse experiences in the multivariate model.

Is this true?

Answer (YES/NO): YES